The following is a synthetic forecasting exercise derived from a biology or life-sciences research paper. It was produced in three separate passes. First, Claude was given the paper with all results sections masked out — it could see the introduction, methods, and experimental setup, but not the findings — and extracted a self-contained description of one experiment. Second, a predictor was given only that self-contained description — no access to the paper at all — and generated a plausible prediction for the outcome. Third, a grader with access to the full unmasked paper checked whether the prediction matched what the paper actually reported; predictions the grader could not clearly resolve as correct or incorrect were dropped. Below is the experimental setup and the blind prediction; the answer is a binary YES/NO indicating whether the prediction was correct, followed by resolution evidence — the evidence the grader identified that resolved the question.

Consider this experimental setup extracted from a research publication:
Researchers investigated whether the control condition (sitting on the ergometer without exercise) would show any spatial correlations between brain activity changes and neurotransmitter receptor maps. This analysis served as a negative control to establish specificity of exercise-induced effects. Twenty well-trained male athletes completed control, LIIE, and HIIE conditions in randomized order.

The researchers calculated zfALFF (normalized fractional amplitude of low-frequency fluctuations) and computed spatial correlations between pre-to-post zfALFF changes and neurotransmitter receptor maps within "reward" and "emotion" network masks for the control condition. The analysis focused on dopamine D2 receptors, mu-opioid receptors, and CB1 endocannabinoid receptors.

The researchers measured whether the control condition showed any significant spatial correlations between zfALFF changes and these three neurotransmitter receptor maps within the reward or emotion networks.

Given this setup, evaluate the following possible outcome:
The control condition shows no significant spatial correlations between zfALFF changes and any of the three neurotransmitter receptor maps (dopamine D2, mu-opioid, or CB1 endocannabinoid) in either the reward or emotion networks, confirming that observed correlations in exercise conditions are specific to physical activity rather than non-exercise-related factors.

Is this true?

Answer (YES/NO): YES